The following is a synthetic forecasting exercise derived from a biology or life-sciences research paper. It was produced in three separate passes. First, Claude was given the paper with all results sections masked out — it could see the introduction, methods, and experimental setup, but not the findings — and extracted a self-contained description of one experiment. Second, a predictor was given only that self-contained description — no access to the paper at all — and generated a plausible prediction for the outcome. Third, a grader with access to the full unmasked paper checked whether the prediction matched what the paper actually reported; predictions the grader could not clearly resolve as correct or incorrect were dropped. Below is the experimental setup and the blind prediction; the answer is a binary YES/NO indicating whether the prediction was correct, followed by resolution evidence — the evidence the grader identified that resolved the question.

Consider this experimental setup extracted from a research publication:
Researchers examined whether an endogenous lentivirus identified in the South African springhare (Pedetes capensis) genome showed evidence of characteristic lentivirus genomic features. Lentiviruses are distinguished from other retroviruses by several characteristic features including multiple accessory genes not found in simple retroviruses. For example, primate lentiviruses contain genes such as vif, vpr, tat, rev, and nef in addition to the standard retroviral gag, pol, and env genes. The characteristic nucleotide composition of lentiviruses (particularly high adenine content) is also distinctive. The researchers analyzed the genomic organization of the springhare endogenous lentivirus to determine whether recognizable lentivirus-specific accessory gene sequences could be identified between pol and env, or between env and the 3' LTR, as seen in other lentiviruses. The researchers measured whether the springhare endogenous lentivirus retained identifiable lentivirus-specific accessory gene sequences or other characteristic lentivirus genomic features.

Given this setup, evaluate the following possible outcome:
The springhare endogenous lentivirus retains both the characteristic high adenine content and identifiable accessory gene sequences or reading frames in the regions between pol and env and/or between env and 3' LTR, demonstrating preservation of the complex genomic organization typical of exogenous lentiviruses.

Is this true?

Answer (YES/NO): NO